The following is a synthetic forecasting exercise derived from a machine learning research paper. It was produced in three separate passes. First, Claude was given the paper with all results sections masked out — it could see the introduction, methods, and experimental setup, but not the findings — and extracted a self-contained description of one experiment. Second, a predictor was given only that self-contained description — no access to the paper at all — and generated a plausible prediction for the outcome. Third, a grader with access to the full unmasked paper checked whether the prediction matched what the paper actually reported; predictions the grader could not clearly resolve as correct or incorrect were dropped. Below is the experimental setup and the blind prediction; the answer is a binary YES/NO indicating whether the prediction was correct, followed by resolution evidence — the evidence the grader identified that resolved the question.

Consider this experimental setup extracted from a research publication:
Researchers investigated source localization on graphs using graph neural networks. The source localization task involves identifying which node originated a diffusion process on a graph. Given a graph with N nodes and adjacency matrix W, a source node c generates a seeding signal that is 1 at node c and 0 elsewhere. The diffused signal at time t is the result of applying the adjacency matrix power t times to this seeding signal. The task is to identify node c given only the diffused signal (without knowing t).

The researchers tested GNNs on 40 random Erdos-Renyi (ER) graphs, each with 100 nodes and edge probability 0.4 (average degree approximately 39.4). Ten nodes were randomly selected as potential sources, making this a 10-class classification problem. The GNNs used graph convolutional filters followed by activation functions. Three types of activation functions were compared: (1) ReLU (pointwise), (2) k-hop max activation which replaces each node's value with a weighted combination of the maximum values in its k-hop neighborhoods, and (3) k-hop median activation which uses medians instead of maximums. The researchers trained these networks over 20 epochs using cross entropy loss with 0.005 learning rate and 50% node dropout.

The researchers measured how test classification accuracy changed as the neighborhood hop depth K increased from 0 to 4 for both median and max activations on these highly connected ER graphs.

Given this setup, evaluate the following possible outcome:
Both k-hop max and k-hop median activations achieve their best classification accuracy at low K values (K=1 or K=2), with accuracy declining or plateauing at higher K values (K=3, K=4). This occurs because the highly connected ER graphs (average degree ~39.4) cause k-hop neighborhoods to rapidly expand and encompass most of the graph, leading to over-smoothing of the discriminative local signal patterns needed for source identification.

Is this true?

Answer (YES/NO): YES